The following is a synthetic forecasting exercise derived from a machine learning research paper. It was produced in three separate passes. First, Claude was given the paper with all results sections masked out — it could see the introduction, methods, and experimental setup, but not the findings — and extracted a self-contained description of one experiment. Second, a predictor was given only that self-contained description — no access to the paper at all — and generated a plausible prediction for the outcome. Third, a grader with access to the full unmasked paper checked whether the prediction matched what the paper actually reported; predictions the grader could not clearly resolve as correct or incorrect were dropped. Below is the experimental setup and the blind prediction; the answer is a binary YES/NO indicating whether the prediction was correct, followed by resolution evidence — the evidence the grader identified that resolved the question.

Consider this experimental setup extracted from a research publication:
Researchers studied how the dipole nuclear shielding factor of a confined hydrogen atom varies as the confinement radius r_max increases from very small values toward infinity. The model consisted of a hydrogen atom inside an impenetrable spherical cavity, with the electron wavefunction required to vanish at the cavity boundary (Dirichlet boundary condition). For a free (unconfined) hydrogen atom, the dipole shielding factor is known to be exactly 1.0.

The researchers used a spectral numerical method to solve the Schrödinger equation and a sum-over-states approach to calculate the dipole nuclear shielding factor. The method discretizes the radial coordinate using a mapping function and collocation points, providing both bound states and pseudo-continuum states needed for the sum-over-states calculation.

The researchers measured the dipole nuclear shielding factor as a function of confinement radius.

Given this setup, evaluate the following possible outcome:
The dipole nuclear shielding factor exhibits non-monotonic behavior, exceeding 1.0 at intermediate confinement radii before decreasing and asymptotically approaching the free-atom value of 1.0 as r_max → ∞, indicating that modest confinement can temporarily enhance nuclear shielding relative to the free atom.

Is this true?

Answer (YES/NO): NO